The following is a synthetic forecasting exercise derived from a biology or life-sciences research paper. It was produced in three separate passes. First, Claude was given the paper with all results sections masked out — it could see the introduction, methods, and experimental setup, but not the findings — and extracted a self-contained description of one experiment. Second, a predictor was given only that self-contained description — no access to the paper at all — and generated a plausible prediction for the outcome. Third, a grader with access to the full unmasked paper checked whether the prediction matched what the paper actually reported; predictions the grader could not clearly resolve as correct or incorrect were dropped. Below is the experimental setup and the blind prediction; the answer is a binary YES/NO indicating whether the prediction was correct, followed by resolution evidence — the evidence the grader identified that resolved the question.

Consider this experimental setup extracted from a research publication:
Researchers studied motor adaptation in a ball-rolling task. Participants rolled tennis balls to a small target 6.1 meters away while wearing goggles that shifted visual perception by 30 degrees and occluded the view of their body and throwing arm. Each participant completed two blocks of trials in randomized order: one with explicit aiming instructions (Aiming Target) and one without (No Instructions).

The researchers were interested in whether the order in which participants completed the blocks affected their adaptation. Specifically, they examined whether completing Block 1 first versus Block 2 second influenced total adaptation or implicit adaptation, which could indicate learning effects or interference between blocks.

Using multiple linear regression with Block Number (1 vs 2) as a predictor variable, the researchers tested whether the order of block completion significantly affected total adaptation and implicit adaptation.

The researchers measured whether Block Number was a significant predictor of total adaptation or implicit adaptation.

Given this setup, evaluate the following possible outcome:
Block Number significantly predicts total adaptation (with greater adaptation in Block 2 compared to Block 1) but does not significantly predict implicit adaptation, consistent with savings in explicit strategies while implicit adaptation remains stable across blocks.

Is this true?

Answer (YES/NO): NO